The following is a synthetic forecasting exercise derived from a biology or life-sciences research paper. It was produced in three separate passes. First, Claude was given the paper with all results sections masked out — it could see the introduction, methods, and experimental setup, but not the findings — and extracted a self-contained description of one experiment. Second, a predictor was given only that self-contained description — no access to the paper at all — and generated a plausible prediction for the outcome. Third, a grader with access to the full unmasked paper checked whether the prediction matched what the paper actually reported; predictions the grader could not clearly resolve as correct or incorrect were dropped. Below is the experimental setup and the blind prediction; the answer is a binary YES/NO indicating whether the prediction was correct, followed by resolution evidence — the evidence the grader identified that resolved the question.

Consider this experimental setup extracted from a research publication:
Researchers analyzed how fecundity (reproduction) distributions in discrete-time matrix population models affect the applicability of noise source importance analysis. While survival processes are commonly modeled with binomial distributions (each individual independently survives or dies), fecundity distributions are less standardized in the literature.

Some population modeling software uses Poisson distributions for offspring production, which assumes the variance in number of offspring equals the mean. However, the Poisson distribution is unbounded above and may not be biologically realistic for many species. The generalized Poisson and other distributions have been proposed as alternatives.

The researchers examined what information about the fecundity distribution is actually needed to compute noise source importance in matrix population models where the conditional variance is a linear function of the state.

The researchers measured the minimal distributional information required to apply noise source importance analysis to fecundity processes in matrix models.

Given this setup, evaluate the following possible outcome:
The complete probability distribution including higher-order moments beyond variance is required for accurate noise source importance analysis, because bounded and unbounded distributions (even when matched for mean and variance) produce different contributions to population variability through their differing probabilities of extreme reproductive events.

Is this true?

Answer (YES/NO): NO